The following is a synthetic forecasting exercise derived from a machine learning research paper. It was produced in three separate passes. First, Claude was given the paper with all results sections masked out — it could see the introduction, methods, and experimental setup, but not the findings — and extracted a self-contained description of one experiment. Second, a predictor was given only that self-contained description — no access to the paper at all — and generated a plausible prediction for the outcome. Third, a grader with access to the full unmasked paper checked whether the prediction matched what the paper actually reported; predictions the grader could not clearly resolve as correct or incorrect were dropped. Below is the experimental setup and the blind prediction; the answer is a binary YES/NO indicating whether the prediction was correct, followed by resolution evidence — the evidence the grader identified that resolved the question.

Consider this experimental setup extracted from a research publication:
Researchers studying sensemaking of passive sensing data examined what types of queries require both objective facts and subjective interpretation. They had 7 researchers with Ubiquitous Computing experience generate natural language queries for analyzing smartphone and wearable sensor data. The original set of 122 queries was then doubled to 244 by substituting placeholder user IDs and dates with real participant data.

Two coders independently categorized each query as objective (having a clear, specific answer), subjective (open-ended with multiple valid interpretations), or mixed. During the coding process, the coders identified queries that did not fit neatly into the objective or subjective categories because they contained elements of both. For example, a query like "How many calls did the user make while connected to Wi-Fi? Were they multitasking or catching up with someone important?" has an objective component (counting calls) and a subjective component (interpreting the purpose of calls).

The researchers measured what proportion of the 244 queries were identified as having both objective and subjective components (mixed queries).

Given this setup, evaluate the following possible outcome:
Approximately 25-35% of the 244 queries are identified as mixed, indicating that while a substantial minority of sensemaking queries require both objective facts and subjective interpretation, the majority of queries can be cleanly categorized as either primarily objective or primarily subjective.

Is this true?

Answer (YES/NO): NO